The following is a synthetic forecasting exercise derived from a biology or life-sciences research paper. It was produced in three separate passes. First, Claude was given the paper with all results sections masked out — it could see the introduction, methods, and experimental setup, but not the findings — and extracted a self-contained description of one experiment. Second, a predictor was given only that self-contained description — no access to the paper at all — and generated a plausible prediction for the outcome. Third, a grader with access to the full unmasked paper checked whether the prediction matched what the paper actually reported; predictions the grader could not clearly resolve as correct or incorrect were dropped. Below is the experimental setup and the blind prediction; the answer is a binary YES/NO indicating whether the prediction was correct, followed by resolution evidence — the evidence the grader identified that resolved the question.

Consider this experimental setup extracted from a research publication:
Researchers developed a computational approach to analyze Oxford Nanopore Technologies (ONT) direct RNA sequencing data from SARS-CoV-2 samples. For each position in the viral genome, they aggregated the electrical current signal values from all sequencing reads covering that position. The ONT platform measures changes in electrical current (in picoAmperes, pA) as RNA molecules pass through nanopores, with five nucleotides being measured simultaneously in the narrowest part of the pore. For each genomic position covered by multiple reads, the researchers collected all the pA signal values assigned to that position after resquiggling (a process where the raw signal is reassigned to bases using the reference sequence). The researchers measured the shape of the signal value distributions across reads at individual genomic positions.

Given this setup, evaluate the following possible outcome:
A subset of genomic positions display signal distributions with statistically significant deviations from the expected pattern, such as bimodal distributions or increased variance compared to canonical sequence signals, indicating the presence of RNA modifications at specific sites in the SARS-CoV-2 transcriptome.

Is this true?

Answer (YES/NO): YES